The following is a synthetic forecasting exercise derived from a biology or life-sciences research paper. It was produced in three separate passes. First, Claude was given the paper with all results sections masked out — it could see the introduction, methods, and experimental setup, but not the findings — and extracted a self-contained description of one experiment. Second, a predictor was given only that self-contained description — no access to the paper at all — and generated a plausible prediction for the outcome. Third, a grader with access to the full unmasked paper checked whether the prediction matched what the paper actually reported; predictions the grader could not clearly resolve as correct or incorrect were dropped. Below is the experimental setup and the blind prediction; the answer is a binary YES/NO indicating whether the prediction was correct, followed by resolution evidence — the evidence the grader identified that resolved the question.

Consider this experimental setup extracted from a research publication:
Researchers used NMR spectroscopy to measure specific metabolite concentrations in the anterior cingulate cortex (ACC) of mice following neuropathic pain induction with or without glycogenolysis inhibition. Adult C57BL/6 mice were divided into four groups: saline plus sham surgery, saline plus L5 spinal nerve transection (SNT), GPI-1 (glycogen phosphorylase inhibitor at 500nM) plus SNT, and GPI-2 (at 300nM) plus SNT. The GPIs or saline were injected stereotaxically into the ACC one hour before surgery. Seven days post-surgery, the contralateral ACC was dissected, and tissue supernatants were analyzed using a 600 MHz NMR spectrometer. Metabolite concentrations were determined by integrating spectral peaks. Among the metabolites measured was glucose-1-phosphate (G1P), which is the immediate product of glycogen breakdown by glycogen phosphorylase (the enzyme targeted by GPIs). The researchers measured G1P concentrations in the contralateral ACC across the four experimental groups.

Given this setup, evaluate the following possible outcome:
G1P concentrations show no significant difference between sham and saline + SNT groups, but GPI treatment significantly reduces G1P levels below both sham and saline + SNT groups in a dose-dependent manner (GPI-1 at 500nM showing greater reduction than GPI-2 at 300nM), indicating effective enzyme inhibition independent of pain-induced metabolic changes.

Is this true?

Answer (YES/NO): NO